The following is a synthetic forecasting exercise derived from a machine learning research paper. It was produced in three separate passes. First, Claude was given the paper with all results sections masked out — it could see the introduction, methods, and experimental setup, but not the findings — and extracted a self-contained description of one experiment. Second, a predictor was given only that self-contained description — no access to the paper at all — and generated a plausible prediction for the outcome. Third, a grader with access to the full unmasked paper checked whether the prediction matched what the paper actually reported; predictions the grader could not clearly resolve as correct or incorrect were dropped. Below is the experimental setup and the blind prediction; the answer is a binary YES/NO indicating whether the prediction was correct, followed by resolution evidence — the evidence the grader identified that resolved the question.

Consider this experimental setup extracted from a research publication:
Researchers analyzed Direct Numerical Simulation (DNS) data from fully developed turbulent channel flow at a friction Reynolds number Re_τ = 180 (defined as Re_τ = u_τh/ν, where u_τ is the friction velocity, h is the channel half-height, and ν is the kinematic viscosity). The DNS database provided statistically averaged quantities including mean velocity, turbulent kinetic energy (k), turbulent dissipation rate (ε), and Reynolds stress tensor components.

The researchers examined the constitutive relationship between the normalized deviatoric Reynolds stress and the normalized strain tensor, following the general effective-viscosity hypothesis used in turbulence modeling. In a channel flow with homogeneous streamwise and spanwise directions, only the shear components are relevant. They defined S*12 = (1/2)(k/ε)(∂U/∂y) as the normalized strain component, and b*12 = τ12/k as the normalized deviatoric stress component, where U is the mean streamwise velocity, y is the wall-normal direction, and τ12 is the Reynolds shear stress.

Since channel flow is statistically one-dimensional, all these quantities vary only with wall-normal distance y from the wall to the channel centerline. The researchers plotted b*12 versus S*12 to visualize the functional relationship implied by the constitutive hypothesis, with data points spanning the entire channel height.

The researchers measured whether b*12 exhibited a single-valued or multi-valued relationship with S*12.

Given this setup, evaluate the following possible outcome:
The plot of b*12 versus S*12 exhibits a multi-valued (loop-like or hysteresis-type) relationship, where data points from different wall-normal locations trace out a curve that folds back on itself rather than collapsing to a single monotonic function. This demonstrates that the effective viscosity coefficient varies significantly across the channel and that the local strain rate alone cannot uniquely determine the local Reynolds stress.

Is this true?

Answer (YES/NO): YES